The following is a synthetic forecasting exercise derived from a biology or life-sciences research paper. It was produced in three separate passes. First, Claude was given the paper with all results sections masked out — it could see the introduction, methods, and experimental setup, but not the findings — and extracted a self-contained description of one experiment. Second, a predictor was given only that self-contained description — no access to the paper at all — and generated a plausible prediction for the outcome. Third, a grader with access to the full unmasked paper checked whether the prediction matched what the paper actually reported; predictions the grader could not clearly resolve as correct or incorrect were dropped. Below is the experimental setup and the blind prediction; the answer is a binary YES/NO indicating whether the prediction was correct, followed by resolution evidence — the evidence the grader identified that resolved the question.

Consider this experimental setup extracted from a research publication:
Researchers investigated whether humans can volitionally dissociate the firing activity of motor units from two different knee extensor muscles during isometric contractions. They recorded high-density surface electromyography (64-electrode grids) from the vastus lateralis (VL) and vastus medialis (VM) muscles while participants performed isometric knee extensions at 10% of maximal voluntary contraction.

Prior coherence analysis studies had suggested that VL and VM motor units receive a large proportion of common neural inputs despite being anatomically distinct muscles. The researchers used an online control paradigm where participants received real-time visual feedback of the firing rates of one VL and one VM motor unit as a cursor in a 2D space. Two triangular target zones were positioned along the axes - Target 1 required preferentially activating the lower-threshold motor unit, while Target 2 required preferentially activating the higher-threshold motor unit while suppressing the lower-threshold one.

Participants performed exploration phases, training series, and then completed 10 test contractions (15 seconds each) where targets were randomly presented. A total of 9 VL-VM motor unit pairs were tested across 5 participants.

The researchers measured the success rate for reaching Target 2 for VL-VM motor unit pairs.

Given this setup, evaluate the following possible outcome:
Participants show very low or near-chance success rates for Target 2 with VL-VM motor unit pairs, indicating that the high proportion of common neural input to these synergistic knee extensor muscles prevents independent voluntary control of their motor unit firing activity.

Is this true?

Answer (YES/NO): YES